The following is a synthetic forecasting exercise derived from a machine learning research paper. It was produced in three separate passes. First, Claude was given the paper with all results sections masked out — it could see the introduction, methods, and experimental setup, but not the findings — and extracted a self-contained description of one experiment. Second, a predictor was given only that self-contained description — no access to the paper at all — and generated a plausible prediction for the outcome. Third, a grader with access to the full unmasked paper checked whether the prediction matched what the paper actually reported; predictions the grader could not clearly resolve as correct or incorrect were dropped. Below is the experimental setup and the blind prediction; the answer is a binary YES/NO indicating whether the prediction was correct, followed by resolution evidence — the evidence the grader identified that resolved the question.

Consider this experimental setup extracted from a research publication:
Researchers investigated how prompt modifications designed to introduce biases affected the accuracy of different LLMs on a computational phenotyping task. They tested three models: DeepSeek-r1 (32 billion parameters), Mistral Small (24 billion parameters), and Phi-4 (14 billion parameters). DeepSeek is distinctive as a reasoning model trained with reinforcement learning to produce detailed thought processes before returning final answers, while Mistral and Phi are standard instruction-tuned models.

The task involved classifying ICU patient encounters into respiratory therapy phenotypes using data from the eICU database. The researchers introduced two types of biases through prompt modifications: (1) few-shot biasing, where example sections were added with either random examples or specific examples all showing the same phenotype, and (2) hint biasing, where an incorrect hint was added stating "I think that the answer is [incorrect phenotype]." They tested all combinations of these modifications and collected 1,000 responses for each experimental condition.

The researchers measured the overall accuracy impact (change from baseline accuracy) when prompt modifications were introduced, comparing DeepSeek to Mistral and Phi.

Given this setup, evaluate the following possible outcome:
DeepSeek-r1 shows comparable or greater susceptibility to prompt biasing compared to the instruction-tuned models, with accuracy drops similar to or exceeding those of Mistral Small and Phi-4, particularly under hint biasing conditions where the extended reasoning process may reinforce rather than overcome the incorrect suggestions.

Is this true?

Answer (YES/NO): NO